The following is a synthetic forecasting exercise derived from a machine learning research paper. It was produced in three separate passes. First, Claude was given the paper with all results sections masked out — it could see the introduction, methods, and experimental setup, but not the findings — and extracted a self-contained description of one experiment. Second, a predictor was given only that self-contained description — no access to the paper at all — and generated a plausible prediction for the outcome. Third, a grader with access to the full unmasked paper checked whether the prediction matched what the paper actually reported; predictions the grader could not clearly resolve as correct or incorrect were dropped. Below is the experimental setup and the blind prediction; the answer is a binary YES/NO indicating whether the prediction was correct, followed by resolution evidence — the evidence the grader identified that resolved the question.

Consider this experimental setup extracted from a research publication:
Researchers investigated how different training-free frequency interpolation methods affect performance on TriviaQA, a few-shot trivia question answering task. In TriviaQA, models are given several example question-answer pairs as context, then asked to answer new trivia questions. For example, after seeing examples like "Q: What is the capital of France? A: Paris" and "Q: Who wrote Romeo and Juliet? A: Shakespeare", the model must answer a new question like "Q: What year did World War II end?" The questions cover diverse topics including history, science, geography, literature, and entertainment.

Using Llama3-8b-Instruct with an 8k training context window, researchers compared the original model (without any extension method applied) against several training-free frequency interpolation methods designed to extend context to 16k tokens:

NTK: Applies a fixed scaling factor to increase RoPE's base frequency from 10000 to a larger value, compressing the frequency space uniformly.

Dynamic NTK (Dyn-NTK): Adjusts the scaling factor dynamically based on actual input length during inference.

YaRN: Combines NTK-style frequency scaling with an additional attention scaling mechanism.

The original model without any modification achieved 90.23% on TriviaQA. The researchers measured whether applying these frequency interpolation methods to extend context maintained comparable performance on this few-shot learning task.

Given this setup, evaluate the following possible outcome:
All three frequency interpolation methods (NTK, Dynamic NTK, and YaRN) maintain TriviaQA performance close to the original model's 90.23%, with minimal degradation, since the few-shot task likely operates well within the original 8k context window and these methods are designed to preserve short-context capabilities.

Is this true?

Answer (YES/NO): NO